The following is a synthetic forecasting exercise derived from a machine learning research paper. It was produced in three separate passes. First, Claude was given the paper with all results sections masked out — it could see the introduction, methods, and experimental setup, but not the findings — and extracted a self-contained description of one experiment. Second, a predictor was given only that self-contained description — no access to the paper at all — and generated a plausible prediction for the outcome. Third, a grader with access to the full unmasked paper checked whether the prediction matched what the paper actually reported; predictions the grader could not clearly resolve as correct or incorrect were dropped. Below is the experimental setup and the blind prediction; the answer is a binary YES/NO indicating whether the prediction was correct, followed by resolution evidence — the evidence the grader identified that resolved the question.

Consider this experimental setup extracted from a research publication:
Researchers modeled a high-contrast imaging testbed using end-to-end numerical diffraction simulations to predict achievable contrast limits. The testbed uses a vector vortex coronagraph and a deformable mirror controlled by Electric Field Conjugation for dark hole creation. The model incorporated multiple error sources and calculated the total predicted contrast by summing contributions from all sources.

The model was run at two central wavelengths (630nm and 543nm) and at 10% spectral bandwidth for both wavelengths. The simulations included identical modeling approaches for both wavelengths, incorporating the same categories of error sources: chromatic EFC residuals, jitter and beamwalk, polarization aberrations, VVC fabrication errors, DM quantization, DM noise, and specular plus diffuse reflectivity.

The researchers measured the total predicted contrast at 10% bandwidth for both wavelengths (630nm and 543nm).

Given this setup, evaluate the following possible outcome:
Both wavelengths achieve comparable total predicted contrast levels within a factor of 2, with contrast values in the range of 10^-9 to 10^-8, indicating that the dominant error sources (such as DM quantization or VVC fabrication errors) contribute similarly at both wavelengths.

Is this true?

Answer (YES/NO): NO